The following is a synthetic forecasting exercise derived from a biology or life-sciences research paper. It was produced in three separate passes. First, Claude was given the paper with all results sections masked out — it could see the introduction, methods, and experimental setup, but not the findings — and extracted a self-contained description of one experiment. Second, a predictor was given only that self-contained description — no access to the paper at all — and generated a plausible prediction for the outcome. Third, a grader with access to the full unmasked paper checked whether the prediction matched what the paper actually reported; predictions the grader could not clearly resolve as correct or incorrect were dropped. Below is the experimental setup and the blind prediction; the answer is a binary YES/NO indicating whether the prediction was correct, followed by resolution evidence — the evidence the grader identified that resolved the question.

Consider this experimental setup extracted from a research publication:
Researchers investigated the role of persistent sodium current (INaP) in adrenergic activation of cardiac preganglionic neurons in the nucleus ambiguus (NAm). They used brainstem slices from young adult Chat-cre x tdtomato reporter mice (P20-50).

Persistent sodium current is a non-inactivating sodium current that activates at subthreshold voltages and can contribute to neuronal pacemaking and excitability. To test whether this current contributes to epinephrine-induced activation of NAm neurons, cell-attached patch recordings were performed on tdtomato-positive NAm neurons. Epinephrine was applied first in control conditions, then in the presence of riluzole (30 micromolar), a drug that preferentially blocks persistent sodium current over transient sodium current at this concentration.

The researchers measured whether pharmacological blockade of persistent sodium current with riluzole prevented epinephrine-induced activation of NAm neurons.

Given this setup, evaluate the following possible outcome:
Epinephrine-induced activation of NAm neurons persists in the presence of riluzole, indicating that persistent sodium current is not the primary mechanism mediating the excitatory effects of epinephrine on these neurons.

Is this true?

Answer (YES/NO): NO